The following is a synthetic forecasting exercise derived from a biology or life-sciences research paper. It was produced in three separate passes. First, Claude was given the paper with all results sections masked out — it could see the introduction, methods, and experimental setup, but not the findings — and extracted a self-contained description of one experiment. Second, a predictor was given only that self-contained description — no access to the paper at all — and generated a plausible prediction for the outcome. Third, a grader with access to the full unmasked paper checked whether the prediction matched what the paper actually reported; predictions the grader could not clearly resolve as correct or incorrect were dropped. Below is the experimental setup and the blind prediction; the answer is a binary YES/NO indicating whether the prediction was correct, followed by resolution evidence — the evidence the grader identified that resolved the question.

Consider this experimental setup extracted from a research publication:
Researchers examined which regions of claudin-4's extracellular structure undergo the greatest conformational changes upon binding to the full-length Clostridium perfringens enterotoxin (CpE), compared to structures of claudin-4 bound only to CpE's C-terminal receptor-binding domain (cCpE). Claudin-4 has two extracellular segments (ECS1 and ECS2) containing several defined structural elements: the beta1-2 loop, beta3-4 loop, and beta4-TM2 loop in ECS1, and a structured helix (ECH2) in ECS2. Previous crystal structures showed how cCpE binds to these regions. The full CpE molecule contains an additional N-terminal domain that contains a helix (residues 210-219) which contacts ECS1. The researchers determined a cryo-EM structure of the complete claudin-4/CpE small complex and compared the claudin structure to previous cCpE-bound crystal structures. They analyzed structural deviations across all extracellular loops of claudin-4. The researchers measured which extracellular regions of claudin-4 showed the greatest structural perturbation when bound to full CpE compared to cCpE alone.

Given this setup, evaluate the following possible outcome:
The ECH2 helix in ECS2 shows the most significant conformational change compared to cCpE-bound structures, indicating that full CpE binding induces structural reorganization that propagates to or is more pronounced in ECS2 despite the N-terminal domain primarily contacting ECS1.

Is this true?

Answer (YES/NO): NO